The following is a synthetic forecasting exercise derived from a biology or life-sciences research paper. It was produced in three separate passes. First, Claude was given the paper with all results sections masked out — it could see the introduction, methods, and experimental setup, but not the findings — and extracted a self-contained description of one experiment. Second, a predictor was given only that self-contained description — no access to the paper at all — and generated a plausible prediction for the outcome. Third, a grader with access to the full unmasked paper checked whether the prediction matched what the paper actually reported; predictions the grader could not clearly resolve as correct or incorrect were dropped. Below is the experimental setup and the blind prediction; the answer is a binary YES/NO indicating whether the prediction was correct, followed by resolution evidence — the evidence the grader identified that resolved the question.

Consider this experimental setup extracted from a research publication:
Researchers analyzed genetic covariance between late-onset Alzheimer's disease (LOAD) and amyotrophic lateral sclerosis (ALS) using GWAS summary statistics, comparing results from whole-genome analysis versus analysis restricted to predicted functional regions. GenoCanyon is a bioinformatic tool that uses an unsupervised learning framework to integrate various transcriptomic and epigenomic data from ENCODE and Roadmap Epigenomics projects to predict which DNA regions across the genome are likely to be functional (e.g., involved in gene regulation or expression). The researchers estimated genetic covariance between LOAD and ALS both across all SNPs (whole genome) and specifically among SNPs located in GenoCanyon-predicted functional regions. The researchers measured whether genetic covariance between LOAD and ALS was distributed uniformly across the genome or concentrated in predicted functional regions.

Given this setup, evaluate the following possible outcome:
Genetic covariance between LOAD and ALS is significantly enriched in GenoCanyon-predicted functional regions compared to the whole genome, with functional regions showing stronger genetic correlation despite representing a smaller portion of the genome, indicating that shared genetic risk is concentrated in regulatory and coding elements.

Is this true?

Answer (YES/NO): YES